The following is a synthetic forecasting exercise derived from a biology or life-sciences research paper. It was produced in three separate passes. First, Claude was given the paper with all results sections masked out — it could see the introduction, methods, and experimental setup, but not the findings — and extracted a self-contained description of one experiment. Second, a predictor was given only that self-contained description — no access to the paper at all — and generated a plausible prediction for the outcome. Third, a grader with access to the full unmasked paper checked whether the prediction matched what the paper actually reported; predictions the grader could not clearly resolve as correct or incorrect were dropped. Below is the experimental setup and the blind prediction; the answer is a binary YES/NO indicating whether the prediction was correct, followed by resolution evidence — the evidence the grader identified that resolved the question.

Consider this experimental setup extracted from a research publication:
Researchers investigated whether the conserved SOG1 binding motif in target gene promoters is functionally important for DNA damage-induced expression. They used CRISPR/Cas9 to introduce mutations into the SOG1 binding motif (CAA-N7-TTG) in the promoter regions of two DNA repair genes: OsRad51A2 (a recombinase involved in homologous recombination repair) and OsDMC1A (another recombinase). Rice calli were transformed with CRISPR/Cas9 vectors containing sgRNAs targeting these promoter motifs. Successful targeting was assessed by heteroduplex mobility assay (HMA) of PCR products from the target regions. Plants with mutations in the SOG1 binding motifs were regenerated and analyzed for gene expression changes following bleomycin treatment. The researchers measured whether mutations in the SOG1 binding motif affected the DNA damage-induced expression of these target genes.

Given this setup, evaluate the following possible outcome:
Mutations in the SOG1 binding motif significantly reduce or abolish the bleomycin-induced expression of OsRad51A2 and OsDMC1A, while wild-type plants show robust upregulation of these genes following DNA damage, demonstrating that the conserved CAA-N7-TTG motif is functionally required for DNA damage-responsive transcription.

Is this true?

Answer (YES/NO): YES